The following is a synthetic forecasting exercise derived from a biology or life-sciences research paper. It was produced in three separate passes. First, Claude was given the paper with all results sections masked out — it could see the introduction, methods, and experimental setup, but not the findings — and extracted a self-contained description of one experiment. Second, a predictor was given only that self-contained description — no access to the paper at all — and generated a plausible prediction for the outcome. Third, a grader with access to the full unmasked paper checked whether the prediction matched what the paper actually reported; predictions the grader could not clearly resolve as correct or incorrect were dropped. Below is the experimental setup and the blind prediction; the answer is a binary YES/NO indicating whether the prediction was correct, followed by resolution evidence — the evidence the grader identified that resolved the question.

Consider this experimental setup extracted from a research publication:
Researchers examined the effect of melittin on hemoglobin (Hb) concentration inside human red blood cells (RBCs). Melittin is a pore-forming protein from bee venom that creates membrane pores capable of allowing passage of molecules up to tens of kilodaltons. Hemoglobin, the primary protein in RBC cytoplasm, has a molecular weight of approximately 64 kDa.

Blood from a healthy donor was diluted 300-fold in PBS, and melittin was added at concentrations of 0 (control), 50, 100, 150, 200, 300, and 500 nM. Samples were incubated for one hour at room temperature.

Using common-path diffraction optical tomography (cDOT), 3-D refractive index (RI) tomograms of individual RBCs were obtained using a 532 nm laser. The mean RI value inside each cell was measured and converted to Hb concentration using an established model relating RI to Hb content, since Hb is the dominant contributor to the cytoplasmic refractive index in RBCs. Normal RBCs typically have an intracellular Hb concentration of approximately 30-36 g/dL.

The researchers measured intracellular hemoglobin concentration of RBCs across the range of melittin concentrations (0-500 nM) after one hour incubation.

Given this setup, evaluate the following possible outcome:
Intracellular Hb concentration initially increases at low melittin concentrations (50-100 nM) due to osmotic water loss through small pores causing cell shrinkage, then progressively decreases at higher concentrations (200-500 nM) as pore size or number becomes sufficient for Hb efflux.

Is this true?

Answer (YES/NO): NO